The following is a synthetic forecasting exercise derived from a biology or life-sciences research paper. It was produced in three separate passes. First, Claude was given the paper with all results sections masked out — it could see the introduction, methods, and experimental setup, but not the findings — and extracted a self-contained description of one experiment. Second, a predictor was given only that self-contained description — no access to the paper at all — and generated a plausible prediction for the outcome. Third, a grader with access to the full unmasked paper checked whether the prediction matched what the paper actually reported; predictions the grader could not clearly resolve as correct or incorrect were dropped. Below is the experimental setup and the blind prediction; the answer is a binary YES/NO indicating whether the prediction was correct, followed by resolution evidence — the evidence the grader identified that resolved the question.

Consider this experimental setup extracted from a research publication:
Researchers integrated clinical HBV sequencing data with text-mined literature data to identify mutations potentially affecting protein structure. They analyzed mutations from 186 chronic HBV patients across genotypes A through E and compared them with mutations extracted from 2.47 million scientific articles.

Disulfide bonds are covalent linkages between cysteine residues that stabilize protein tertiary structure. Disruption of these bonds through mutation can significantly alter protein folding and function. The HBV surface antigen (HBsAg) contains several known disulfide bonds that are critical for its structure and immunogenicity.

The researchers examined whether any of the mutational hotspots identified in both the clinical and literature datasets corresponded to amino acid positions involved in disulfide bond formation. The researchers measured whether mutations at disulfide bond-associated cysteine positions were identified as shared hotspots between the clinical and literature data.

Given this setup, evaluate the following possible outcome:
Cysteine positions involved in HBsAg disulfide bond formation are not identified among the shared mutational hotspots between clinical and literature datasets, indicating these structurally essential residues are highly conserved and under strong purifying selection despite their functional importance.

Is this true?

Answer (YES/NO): NO